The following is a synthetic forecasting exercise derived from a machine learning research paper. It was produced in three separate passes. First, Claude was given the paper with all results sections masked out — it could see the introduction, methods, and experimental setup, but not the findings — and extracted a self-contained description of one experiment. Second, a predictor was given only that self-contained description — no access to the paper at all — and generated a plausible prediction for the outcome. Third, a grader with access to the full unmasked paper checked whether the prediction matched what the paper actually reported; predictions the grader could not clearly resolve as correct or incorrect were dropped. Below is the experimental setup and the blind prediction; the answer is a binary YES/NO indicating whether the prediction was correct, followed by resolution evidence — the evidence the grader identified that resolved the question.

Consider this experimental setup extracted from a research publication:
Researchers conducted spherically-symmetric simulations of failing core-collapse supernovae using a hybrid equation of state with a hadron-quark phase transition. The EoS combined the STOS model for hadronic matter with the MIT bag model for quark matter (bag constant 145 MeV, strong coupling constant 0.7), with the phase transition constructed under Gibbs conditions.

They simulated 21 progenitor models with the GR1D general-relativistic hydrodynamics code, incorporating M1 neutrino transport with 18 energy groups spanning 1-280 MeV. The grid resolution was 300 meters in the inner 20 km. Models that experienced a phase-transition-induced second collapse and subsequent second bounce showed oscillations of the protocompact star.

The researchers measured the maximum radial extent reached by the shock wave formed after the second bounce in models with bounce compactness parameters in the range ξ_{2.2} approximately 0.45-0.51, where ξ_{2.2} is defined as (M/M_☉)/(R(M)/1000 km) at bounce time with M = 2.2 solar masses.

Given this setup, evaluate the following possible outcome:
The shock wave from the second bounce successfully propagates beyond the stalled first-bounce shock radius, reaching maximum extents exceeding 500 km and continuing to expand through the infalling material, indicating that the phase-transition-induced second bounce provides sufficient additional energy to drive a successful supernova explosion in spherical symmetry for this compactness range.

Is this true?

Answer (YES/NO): NO